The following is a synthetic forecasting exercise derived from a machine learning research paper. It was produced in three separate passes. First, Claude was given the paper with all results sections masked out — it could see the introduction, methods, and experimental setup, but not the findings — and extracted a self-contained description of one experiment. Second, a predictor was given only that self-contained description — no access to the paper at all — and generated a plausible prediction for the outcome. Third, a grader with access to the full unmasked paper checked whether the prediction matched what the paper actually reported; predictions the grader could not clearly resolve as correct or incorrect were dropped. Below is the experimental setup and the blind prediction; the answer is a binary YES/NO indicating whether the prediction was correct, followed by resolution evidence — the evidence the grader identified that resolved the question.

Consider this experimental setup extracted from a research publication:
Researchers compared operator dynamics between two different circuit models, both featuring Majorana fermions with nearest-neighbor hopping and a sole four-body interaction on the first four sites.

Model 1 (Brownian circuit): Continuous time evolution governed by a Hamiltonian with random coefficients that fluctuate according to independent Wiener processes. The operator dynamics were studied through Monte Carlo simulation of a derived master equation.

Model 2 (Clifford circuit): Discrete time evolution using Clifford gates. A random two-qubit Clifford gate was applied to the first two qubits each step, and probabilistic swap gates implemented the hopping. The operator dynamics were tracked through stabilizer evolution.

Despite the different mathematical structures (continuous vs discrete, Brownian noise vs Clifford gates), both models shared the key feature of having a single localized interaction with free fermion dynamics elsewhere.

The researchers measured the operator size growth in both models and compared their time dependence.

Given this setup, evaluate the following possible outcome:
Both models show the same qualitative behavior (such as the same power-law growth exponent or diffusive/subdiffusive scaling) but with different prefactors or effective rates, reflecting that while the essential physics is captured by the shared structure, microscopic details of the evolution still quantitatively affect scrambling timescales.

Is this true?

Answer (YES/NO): NO